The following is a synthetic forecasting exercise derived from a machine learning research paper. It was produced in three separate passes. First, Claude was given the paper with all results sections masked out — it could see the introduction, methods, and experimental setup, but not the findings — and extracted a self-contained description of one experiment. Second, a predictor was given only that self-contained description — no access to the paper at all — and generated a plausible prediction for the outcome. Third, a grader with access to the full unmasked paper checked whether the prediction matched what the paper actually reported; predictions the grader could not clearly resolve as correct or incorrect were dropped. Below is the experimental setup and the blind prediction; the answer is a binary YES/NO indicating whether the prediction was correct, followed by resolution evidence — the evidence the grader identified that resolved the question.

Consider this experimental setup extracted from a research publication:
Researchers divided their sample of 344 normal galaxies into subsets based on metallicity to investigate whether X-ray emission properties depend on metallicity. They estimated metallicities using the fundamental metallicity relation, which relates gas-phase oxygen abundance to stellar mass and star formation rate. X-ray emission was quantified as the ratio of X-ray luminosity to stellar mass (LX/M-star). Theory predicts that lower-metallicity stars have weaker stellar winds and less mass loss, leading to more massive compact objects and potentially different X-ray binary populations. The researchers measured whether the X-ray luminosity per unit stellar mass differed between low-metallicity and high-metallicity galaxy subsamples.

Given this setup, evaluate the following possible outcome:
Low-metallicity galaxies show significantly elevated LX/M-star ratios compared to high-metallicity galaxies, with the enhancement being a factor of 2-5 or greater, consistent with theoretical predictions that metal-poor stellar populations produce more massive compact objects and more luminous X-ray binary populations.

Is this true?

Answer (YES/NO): NO